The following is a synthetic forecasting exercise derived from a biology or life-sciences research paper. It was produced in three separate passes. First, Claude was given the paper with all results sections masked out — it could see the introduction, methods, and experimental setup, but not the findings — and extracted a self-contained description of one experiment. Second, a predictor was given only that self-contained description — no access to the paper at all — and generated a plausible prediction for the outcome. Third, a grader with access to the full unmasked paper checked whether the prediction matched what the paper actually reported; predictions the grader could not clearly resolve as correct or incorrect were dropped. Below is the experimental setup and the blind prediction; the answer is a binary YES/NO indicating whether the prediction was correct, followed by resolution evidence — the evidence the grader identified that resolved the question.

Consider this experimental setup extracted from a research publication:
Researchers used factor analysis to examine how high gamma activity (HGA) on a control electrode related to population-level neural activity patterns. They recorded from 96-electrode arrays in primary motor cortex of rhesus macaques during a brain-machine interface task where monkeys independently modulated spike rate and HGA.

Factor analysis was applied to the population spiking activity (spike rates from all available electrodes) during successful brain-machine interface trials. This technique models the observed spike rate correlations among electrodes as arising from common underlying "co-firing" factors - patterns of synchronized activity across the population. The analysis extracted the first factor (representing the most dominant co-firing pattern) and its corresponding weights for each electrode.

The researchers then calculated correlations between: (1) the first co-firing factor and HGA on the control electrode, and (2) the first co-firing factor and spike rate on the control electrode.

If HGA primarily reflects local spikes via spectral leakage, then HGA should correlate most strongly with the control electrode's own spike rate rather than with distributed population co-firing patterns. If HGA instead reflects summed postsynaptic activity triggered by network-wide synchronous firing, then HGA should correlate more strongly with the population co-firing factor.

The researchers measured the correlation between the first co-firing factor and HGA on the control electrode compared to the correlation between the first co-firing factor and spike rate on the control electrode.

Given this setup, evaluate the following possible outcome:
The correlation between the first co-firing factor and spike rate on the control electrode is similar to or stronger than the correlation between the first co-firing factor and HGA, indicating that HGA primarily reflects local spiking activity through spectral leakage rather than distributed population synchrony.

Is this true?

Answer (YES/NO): NO